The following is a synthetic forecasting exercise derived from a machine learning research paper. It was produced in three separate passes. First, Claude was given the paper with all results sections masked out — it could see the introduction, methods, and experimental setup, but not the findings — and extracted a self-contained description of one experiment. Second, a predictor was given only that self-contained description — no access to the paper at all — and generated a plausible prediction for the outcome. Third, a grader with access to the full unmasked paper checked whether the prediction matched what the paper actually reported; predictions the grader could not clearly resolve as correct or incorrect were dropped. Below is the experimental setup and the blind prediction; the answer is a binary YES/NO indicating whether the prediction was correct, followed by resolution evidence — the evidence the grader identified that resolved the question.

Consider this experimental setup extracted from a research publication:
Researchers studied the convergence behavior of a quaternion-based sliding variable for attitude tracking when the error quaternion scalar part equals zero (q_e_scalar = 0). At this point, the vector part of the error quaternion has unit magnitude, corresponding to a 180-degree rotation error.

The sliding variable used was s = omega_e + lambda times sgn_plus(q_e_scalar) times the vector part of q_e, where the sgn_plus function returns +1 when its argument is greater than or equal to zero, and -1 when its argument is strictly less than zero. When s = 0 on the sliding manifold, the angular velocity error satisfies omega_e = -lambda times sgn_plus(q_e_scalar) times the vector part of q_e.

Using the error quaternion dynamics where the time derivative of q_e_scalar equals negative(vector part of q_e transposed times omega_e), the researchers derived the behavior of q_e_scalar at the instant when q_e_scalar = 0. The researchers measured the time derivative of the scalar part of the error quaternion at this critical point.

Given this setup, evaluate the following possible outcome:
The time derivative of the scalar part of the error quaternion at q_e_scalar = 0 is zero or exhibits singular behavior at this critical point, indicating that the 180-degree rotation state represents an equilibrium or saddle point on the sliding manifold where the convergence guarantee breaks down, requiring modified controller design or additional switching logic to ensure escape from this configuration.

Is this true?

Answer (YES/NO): NO